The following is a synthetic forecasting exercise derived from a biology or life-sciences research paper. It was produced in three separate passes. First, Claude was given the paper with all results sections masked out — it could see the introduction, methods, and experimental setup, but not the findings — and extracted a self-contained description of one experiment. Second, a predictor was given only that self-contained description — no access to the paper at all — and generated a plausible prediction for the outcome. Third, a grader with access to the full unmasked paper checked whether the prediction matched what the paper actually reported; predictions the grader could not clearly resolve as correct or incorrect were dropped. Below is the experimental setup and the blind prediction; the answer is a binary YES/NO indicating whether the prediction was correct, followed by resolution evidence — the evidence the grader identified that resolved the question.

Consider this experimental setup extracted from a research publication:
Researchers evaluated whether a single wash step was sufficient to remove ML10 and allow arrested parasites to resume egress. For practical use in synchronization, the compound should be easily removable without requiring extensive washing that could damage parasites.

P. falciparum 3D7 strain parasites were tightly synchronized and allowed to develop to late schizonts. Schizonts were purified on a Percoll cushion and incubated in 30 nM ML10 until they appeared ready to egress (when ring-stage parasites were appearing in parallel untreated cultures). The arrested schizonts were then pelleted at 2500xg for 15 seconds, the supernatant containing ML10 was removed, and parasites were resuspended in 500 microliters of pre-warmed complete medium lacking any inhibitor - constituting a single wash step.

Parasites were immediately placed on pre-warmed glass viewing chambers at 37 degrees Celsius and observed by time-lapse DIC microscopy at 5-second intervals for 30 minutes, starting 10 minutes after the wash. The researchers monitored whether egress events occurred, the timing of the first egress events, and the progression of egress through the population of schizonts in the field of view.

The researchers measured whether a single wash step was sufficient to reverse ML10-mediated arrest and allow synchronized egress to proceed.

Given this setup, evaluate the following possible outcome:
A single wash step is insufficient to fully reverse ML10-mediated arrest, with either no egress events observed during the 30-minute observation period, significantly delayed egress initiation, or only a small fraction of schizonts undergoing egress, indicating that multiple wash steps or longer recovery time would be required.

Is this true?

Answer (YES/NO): NO